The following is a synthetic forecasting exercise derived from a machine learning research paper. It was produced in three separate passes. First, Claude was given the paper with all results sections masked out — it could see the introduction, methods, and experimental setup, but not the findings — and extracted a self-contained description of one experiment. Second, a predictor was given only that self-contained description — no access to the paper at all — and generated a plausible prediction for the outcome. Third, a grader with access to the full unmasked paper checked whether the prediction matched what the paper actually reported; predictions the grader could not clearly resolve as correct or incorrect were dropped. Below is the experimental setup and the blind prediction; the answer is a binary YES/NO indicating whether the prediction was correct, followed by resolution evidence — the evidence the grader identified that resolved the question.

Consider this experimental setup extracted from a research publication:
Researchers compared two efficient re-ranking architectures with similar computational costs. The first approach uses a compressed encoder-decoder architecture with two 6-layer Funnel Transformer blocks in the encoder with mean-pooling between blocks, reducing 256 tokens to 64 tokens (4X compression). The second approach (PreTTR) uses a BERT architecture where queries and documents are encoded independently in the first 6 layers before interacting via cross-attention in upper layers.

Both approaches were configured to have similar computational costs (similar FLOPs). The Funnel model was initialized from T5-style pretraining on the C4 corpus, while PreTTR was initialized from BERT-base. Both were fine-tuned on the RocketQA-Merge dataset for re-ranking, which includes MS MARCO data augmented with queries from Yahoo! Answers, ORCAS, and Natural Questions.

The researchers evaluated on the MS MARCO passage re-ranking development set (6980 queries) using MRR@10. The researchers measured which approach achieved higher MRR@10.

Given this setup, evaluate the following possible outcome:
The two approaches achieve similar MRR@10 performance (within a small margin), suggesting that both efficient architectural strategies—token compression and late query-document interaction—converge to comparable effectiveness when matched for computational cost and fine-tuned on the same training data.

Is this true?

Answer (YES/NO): YES